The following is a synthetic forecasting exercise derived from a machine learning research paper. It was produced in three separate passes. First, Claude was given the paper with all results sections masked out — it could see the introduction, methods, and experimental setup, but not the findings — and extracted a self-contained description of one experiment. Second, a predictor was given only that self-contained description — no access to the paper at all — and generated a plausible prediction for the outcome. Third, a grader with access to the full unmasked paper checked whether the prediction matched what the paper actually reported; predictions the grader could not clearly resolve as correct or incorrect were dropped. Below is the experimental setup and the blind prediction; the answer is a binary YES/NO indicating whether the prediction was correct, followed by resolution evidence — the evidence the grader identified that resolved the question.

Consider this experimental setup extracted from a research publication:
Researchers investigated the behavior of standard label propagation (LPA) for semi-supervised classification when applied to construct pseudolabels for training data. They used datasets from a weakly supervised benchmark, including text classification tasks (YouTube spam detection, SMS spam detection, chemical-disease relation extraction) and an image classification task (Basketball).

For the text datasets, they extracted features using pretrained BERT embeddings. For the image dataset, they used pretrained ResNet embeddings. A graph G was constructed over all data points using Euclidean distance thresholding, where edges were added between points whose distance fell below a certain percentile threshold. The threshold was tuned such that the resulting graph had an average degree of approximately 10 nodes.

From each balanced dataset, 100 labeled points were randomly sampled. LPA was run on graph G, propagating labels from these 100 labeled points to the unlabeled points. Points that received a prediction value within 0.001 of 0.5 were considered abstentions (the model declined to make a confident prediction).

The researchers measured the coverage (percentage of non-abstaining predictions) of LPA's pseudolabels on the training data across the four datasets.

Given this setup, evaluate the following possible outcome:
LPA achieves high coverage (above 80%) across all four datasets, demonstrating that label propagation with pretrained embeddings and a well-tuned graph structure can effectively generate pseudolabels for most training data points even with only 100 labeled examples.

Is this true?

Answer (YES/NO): NO